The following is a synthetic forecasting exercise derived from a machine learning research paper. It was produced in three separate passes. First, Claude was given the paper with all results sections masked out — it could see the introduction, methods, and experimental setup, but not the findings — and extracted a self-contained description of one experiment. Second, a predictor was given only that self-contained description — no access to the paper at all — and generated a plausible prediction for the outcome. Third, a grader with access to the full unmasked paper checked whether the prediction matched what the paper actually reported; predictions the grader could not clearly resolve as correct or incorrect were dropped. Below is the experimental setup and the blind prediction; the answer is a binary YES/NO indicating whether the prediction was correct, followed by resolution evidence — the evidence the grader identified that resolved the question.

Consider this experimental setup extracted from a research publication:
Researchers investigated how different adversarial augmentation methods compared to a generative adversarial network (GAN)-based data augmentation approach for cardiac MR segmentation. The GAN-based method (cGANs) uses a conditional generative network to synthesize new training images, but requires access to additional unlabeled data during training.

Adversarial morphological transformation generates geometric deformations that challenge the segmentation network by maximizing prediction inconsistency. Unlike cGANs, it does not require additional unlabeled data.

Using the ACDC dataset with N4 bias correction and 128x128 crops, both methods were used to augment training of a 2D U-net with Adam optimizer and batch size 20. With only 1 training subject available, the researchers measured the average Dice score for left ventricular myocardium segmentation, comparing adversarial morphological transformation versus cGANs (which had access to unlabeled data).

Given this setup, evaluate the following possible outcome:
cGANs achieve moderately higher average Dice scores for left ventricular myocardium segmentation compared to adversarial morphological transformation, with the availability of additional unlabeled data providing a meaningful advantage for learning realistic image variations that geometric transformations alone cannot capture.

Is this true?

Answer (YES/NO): NO